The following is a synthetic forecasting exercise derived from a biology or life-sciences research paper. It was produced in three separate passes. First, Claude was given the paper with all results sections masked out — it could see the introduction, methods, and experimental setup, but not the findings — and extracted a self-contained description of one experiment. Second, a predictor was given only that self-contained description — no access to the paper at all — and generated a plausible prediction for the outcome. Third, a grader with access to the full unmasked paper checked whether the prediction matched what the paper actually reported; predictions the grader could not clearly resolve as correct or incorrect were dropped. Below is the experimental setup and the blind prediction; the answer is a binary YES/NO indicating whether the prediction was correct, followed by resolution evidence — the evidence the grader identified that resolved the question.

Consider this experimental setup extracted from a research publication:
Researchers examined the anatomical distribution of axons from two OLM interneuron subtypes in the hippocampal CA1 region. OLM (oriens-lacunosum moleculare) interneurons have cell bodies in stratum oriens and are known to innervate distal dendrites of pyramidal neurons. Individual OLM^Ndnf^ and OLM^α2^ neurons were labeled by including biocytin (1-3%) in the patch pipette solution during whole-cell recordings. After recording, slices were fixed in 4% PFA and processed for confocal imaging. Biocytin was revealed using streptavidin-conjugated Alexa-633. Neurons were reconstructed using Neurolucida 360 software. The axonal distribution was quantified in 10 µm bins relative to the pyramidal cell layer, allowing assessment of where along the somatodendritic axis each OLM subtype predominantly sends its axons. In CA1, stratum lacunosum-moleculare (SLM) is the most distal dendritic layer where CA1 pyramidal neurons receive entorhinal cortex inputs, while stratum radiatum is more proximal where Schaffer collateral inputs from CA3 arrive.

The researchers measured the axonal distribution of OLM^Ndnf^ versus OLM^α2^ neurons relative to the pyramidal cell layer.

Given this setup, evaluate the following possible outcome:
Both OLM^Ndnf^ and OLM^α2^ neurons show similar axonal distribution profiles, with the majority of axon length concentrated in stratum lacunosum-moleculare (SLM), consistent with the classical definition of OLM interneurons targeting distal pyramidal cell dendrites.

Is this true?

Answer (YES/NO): NO